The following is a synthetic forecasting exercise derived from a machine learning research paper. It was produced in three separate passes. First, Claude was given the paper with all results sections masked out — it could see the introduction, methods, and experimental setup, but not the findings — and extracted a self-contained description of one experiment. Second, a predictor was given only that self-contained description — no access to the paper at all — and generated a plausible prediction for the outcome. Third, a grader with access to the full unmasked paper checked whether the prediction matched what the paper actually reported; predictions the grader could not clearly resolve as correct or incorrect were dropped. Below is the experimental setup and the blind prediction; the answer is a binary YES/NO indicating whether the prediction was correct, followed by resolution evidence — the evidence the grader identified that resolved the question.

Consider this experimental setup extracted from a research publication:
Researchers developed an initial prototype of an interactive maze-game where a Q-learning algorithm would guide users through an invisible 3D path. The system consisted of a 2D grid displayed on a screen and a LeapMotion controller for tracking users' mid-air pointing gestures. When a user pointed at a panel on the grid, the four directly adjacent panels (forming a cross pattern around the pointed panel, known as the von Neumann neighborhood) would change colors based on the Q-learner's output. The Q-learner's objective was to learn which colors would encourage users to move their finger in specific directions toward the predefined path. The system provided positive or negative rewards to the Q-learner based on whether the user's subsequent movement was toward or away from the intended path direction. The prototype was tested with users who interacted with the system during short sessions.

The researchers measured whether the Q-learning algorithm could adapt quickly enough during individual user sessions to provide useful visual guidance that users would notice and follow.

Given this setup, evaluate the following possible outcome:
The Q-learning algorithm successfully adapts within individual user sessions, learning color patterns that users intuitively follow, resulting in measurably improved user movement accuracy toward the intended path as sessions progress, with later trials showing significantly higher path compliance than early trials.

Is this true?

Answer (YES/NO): NO